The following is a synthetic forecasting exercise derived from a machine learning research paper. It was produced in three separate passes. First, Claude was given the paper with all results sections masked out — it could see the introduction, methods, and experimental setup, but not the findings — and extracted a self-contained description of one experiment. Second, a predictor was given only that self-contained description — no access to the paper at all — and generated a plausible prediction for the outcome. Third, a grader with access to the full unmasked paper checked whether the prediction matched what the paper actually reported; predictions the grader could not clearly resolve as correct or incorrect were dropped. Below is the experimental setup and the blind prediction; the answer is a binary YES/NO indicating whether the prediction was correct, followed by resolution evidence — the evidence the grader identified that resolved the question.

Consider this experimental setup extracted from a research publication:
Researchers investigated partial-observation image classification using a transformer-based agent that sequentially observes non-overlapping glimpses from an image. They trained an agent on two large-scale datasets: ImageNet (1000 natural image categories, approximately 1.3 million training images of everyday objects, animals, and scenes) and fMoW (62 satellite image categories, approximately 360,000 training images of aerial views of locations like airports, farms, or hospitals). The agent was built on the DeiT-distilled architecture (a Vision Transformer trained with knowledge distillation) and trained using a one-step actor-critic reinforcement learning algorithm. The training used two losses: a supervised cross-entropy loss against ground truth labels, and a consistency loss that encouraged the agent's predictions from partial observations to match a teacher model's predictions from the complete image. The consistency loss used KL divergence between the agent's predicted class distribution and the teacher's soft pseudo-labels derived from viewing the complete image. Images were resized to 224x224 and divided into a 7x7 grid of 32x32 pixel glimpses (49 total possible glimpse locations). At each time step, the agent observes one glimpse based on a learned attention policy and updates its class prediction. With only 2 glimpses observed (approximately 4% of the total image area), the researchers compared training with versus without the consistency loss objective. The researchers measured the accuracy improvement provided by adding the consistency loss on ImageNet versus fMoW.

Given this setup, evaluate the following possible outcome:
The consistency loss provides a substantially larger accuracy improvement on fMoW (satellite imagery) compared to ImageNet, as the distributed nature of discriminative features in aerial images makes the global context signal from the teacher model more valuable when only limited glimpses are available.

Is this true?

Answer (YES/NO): YES